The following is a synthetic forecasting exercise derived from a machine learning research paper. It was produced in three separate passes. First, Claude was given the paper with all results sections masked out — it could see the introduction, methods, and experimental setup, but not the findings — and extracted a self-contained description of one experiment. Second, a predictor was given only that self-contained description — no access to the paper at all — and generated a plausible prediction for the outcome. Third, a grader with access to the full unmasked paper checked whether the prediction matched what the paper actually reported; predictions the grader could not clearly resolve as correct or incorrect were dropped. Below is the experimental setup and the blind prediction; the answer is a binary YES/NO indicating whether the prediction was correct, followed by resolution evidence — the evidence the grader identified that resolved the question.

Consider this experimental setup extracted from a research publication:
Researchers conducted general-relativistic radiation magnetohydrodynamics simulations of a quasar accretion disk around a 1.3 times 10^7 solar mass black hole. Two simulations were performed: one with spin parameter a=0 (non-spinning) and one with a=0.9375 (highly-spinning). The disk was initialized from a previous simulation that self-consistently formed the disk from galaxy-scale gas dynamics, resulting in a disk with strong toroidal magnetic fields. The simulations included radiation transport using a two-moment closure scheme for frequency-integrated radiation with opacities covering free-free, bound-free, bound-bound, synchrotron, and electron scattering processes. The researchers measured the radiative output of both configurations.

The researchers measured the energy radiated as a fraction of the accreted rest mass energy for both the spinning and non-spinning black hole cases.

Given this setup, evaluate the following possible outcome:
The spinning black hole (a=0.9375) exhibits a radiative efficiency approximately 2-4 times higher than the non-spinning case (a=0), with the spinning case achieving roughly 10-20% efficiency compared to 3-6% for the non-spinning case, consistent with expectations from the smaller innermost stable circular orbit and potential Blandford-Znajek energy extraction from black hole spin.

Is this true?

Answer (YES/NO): NO